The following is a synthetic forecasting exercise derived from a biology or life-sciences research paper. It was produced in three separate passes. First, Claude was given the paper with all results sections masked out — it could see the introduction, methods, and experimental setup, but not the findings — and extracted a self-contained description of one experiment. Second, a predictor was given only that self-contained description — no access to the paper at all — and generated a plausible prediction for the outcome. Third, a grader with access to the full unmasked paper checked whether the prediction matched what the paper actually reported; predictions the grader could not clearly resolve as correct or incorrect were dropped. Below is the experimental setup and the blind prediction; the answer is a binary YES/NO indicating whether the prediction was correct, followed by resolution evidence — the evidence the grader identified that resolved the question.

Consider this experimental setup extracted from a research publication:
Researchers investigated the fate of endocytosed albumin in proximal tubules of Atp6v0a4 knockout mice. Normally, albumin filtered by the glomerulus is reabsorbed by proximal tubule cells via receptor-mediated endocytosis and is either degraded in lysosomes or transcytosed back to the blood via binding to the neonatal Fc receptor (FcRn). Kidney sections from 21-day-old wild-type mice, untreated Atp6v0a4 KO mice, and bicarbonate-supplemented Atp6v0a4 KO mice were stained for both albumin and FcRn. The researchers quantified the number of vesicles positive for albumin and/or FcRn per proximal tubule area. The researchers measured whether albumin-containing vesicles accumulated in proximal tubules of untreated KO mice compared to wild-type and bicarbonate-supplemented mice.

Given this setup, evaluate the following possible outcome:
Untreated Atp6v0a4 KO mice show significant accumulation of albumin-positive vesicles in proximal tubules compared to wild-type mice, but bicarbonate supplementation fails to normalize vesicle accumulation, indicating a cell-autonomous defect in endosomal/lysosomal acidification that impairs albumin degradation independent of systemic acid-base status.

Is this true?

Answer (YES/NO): NO